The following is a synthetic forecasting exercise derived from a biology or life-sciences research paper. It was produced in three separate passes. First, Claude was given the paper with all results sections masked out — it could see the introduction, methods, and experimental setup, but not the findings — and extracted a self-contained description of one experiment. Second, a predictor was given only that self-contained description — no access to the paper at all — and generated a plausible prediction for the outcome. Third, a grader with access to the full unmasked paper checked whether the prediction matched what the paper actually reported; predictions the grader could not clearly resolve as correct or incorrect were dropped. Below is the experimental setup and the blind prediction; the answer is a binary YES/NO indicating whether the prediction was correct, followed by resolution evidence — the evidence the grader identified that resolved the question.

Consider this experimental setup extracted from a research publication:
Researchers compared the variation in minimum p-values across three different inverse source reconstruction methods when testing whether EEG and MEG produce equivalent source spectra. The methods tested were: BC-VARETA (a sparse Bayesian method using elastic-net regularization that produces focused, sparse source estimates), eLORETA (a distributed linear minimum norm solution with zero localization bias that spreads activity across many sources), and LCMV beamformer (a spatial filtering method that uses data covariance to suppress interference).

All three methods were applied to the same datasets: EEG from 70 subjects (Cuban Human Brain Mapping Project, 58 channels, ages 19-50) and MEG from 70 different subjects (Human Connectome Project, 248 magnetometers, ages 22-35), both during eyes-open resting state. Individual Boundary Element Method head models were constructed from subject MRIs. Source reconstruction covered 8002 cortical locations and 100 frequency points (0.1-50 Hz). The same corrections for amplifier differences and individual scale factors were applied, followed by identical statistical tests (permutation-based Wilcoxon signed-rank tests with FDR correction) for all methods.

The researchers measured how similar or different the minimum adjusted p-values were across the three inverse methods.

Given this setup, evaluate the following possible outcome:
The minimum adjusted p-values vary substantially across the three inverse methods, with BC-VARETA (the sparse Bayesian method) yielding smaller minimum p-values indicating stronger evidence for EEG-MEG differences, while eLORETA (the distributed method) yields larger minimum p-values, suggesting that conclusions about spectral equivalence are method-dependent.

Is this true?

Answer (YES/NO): NO